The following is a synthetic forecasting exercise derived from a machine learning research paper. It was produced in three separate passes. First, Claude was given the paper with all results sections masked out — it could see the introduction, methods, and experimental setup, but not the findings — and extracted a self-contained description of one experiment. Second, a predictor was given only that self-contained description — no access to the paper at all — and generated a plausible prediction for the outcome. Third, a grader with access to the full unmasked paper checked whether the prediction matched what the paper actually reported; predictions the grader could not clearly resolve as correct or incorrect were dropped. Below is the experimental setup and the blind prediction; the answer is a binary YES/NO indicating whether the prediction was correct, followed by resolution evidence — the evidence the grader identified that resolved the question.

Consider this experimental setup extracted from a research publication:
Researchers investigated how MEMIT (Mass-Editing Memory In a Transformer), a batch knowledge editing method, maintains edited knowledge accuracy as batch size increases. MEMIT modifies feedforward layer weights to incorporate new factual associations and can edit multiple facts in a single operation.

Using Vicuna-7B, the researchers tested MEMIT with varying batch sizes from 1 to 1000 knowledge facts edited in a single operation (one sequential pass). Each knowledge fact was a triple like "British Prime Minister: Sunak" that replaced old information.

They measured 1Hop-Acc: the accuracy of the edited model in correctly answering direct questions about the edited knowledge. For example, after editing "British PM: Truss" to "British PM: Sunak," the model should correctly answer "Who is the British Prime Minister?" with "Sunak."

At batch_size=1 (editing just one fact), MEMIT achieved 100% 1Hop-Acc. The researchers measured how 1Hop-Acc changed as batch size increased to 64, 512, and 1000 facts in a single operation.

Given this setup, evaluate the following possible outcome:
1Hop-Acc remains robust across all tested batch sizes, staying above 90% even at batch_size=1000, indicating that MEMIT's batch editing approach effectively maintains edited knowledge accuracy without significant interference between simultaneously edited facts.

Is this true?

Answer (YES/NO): NO